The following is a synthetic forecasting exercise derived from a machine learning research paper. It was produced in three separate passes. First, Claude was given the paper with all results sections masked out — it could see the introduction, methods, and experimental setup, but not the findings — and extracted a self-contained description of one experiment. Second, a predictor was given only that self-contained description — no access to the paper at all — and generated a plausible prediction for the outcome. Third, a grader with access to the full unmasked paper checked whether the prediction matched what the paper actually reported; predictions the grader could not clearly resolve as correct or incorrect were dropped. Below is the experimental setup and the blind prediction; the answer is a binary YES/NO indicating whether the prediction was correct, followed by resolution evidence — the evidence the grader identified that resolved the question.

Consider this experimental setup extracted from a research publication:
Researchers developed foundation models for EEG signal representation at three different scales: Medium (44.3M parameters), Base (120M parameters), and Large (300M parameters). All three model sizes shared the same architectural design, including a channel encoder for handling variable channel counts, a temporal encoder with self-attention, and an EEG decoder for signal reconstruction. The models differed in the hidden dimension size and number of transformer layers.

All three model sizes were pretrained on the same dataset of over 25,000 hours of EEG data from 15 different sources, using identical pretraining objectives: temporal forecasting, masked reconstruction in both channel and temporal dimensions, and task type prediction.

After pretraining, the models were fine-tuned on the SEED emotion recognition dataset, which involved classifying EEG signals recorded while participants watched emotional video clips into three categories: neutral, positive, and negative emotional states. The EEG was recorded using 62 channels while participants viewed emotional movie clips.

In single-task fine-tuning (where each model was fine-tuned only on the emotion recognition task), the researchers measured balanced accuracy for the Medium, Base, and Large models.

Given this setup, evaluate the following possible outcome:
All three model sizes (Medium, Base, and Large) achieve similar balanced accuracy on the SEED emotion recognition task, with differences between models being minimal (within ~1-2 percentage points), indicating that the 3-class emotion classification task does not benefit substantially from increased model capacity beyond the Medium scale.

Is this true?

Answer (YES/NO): NO